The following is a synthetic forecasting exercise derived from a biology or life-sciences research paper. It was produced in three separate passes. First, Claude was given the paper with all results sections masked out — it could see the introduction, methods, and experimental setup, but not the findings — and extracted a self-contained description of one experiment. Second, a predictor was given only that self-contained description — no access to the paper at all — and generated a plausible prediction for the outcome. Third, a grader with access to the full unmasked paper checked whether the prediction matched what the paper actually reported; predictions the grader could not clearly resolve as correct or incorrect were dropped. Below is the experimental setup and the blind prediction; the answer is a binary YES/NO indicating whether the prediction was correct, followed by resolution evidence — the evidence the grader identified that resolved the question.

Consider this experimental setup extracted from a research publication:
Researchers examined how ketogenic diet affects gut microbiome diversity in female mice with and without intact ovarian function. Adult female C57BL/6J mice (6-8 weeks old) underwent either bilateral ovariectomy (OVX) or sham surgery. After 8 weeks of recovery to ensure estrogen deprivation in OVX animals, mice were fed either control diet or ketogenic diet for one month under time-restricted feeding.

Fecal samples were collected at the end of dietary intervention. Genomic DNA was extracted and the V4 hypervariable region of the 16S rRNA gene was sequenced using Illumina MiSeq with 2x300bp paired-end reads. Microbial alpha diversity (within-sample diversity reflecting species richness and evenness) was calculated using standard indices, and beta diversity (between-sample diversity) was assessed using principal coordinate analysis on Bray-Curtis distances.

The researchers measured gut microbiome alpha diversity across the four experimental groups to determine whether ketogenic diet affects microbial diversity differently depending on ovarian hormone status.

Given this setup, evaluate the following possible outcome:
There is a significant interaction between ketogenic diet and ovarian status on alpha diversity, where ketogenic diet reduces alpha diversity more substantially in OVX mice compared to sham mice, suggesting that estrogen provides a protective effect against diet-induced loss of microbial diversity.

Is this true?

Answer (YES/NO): NO